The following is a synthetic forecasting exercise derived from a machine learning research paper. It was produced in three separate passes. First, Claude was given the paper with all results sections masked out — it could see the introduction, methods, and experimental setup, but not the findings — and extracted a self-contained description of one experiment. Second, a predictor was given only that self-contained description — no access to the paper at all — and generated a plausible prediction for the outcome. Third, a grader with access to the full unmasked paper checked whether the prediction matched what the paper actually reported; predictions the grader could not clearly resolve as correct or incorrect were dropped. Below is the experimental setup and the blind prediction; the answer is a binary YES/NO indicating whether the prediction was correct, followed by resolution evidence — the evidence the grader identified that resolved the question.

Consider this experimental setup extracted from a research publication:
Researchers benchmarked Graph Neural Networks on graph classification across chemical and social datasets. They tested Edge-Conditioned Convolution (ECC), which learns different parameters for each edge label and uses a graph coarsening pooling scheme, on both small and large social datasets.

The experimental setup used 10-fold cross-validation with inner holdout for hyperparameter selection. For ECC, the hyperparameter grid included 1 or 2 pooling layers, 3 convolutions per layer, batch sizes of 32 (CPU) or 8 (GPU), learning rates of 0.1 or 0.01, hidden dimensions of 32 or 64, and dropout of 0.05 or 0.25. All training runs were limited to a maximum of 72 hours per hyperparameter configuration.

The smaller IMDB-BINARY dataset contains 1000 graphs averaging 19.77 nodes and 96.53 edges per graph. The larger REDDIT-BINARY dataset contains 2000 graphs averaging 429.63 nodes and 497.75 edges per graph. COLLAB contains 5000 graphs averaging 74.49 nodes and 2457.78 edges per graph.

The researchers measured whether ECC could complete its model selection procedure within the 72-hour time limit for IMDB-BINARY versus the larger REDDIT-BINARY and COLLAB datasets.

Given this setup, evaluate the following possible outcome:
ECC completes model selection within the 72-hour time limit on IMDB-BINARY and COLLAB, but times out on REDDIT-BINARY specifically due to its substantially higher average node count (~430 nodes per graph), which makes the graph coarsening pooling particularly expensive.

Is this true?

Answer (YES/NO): NO